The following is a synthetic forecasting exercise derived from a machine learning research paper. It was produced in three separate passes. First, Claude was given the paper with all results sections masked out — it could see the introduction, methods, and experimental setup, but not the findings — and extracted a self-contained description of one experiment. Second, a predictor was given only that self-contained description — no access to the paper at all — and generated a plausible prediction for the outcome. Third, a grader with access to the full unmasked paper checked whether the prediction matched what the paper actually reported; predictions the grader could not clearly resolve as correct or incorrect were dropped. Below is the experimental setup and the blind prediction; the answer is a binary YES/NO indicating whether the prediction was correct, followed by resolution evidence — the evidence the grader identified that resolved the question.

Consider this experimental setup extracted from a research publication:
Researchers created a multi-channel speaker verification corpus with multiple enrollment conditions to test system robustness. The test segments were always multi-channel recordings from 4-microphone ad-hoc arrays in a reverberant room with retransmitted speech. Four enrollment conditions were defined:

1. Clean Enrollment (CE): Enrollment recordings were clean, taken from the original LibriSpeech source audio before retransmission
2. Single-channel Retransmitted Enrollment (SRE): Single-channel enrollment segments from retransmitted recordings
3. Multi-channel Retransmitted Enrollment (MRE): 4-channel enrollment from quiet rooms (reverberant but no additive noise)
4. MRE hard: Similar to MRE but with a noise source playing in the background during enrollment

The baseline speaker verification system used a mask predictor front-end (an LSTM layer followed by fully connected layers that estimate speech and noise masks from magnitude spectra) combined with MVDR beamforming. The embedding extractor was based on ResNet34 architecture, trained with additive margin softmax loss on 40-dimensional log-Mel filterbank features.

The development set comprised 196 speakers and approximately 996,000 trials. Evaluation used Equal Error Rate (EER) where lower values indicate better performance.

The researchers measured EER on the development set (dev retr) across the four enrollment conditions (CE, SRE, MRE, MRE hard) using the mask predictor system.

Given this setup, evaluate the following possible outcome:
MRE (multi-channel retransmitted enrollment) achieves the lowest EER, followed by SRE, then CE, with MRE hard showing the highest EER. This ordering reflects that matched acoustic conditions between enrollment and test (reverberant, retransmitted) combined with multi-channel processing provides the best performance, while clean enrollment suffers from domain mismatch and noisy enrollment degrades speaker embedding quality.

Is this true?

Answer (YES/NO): NO